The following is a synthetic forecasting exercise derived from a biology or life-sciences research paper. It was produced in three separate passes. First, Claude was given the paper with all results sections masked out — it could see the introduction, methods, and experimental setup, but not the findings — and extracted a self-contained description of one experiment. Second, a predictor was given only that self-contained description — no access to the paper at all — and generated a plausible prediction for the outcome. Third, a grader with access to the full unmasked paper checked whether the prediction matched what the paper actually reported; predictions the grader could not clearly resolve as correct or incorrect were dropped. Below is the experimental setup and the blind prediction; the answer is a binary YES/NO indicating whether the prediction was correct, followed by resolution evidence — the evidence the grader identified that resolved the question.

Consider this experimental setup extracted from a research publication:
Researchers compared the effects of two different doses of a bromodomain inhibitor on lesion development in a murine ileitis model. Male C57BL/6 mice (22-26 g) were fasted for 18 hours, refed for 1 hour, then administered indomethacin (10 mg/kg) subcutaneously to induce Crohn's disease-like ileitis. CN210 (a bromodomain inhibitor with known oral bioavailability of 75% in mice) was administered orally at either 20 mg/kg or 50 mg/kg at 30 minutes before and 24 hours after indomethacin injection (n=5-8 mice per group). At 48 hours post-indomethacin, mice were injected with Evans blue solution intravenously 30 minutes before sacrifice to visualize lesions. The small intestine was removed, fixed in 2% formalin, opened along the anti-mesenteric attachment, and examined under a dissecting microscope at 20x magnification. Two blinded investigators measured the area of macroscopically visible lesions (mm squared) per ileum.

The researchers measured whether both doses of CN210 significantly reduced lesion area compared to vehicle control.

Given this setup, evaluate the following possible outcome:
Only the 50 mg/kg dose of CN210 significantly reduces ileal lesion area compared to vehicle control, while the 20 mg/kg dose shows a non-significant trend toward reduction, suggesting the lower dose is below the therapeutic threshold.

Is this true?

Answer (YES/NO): NO